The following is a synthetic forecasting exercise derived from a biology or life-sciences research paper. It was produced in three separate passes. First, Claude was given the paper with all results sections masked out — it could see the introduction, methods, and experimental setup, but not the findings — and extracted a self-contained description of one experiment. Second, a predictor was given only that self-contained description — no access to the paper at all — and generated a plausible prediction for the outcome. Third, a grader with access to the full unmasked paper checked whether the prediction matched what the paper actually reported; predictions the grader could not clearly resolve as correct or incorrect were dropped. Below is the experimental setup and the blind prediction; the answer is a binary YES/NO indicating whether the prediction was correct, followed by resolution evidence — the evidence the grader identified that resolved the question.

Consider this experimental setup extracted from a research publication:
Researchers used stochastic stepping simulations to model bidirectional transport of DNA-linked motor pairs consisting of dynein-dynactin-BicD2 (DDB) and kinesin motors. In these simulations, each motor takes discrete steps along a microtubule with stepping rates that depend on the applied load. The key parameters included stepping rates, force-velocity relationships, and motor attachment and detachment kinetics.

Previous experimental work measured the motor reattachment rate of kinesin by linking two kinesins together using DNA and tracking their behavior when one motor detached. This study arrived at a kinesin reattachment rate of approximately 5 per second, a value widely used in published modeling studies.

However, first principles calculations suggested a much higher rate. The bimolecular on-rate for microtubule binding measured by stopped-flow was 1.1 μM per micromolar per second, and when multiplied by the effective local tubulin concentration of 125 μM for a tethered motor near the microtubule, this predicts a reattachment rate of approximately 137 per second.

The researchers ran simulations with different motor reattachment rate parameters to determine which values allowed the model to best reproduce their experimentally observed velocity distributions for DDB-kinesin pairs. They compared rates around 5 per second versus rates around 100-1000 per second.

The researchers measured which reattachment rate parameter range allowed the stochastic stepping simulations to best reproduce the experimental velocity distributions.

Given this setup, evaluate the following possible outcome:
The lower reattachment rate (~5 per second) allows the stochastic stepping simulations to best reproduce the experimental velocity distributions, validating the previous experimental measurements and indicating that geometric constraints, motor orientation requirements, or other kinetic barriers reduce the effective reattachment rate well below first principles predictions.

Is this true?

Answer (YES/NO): NO